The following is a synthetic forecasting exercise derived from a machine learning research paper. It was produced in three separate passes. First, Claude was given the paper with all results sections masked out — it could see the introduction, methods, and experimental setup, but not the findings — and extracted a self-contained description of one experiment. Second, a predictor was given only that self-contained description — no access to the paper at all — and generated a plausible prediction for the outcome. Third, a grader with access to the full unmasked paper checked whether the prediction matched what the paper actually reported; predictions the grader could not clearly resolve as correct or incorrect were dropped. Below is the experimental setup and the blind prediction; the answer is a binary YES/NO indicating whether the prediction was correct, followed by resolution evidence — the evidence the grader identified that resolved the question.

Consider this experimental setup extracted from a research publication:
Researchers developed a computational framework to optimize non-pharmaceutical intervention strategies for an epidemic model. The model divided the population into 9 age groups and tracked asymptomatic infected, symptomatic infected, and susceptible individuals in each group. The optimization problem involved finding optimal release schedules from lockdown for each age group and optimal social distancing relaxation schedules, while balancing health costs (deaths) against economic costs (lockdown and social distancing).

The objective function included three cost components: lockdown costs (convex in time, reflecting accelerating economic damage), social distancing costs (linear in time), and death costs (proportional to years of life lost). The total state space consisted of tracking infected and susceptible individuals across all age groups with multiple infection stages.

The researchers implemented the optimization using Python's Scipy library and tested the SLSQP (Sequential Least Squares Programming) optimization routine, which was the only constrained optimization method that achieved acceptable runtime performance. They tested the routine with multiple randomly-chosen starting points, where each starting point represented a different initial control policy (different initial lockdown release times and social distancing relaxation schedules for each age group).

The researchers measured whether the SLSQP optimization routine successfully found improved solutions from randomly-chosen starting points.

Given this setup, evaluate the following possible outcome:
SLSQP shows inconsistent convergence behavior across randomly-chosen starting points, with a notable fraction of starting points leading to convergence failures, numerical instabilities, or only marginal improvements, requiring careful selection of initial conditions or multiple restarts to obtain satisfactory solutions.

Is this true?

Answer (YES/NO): NO